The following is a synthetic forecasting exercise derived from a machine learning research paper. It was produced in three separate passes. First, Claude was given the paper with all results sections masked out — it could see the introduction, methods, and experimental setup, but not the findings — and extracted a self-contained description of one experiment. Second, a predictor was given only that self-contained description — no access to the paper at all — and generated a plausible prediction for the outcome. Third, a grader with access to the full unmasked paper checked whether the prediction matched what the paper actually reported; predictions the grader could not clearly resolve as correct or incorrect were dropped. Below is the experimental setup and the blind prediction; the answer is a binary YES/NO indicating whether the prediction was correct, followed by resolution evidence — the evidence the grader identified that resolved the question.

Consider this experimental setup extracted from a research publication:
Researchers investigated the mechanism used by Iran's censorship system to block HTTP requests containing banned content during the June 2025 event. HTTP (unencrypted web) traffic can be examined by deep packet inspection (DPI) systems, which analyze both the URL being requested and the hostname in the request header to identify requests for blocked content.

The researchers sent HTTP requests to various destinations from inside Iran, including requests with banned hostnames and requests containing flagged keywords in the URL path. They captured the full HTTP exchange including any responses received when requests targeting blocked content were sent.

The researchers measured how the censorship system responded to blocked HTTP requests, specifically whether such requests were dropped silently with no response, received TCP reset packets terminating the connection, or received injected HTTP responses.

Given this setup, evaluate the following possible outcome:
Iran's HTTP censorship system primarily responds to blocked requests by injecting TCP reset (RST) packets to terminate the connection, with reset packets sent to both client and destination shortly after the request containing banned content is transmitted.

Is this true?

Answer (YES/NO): NO